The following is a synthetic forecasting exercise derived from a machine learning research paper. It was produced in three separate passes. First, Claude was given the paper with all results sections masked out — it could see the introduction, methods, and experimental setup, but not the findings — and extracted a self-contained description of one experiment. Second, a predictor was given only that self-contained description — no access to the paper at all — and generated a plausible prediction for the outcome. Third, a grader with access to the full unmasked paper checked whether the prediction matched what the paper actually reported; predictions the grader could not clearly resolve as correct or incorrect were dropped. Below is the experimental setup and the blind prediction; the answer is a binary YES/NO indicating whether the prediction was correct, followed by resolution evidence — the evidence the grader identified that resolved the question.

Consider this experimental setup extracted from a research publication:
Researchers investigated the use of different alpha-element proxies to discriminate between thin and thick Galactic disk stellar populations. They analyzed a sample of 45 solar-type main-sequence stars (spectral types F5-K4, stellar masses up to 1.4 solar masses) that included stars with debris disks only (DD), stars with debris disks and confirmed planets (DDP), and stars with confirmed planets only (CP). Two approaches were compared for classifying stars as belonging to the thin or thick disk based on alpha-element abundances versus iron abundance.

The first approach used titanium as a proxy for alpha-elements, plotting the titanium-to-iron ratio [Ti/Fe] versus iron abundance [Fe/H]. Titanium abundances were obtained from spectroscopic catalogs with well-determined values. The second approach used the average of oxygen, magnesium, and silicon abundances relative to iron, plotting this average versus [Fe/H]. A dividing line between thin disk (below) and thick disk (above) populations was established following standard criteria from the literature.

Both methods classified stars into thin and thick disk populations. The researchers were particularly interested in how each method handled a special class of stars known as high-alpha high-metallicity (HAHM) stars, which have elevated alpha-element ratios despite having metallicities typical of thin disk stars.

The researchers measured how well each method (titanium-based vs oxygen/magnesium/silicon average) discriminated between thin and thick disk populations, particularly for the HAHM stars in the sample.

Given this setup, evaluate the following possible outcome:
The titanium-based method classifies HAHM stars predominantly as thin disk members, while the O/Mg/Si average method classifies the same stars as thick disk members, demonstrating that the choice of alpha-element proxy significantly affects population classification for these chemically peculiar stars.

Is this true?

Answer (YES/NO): NO